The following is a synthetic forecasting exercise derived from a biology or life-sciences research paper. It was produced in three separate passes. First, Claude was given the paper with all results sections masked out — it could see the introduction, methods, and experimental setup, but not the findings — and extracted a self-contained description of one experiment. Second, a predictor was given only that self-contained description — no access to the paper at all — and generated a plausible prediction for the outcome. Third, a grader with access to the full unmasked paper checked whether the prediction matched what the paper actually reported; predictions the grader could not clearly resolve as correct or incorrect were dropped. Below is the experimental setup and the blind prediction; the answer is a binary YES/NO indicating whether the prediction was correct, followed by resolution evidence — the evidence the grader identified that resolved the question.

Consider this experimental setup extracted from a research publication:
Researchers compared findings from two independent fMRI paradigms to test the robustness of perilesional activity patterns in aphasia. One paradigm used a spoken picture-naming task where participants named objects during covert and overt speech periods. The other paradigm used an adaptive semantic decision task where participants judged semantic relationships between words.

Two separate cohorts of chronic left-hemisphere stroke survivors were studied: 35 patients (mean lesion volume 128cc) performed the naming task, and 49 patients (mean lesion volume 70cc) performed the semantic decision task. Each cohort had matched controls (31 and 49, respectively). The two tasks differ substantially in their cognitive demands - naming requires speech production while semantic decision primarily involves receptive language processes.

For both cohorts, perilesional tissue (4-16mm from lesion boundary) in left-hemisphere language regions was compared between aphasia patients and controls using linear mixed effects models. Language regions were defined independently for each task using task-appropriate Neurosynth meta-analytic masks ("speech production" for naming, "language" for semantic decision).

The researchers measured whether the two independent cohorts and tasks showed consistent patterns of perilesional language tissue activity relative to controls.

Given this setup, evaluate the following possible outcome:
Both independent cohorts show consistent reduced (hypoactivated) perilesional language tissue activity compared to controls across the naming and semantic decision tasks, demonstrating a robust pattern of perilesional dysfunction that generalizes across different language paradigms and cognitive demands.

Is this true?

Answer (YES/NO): NO